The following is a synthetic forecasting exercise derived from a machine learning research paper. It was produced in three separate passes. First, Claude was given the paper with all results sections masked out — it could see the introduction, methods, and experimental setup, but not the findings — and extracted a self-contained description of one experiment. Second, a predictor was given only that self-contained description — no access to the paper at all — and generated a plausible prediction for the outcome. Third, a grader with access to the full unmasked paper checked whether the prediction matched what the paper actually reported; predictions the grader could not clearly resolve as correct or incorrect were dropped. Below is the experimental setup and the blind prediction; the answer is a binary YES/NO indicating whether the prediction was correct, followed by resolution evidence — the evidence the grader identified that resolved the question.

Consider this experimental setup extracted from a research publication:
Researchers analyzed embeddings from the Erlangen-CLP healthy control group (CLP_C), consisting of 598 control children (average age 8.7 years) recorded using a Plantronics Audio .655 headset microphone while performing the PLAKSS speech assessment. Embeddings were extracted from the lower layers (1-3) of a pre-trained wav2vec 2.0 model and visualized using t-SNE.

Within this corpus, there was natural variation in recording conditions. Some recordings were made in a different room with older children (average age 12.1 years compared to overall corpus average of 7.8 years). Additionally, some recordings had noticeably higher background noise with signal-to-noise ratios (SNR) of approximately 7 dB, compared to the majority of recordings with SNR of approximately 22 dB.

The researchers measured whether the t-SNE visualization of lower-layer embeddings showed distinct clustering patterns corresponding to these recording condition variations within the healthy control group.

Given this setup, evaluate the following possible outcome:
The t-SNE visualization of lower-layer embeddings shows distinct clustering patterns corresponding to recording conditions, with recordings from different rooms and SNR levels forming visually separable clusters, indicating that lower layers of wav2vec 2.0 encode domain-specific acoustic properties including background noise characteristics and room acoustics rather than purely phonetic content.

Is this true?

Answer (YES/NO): YES